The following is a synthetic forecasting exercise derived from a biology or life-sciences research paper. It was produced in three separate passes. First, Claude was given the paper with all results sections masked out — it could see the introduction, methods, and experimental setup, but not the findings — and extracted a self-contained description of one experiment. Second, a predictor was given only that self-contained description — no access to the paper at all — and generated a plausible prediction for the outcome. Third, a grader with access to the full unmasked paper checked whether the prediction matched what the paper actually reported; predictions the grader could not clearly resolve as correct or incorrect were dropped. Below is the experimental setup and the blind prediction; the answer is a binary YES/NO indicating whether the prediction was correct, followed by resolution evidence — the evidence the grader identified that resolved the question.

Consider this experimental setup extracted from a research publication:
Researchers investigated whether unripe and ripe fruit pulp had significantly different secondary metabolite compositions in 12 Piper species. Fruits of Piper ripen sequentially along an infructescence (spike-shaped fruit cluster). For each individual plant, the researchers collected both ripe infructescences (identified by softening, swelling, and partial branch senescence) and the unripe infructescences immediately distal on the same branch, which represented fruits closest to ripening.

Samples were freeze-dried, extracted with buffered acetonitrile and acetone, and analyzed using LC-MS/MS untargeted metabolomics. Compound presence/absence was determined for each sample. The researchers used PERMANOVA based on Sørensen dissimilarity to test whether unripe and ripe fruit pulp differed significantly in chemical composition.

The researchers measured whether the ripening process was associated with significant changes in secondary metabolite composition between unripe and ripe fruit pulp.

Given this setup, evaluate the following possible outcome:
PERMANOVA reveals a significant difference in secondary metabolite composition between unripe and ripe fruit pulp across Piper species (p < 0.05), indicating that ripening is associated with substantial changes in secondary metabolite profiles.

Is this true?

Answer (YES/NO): YES